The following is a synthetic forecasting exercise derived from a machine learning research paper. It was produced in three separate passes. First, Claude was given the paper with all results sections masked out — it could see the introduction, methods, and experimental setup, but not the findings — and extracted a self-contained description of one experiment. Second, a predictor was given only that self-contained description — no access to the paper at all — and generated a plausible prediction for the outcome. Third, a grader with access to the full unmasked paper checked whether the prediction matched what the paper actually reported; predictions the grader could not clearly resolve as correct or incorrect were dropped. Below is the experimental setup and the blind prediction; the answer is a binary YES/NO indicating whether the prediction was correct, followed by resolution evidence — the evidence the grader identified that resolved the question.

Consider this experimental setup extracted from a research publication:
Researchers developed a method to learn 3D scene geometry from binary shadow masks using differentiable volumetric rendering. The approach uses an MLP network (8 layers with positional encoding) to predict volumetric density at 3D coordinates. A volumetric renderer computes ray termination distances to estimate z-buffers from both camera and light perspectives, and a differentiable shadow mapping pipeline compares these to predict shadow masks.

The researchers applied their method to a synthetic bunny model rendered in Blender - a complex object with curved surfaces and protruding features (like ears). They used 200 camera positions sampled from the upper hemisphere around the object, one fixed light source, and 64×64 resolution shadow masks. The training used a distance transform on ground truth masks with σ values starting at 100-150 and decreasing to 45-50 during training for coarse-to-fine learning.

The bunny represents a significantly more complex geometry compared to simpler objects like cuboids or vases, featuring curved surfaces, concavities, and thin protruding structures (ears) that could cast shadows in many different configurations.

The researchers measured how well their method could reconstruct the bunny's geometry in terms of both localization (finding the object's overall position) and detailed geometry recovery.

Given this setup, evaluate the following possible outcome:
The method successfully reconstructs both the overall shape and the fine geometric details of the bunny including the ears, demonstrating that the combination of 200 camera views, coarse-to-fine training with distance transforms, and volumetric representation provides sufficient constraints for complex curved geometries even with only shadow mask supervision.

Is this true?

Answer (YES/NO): NO